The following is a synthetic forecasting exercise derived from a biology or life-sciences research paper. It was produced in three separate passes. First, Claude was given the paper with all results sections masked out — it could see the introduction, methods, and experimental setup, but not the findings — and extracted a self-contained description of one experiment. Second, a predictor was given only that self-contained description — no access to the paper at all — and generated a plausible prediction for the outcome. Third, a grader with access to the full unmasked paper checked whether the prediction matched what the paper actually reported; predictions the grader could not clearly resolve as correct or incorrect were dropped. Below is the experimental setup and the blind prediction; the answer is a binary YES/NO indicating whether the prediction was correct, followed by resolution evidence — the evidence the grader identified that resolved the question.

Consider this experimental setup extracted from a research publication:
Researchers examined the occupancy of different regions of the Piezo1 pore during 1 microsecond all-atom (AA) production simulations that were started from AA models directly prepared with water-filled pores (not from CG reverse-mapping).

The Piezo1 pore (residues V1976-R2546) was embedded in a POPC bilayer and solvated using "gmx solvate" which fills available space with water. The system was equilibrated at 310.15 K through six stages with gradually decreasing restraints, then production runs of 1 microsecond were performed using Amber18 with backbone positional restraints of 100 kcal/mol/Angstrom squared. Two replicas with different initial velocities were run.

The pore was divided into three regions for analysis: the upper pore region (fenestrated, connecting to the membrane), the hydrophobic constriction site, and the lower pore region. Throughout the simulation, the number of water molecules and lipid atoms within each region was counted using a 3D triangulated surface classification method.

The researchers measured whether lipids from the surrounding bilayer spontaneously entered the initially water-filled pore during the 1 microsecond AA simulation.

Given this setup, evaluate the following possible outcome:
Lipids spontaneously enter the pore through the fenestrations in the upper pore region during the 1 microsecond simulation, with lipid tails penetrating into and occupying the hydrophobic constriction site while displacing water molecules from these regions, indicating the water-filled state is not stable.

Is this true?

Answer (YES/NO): NO